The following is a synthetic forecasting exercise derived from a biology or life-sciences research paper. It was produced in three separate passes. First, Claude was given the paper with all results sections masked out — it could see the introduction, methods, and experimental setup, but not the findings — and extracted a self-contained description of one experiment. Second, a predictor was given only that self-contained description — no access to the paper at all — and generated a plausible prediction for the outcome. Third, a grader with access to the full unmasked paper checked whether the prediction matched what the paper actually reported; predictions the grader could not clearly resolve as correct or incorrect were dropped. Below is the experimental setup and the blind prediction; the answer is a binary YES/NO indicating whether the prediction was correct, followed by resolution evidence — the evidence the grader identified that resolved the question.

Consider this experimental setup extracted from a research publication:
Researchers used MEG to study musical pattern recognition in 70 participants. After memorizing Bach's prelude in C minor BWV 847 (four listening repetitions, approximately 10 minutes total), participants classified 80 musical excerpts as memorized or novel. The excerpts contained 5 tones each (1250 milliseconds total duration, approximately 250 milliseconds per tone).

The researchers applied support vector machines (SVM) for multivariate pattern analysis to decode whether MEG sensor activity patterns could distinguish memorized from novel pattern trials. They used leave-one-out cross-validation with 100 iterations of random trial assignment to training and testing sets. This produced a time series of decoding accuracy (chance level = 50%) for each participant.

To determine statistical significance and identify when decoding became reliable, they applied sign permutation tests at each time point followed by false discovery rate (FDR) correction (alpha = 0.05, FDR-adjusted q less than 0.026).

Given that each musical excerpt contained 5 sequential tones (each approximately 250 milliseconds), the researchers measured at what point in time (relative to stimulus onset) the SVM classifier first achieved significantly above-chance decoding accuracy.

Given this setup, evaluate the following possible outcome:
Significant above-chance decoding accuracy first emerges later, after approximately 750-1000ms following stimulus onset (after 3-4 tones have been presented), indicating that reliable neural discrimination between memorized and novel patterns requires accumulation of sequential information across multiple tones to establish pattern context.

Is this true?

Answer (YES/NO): YES